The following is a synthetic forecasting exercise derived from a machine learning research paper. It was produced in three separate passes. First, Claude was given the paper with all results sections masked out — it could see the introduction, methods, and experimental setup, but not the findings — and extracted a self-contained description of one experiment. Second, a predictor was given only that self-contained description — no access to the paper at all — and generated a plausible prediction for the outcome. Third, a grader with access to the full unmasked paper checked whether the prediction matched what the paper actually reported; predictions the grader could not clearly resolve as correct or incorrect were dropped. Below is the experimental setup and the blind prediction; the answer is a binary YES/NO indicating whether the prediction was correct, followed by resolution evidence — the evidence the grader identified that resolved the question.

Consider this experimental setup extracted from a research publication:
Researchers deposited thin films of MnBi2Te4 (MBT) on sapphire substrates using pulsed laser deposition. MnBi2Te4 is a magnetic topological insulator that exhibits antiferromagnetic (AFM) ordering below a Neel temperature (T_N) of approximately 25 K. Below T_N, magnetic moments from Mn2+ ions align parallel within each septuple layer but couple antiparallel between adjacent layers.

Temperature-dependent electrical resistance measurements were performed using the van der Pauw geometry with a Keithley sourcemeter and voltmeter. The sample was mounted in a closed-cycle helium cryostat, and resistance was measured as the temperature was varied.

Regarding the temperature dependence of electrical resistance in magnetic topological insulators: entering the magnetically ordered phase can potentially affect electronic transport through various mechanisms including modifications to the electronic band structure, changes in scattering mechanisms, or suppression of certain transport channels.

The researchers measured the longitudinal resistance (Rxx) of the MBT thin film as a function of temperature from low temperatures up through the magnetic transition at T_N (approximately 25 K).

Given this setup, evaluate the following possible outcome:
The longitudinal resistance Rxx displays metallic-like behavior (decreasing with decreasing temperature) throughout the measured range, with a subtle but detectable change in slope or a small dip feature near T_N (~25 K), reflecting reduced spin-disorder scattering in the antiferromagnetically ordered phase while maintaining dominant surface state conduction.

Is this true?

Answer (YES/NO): NO